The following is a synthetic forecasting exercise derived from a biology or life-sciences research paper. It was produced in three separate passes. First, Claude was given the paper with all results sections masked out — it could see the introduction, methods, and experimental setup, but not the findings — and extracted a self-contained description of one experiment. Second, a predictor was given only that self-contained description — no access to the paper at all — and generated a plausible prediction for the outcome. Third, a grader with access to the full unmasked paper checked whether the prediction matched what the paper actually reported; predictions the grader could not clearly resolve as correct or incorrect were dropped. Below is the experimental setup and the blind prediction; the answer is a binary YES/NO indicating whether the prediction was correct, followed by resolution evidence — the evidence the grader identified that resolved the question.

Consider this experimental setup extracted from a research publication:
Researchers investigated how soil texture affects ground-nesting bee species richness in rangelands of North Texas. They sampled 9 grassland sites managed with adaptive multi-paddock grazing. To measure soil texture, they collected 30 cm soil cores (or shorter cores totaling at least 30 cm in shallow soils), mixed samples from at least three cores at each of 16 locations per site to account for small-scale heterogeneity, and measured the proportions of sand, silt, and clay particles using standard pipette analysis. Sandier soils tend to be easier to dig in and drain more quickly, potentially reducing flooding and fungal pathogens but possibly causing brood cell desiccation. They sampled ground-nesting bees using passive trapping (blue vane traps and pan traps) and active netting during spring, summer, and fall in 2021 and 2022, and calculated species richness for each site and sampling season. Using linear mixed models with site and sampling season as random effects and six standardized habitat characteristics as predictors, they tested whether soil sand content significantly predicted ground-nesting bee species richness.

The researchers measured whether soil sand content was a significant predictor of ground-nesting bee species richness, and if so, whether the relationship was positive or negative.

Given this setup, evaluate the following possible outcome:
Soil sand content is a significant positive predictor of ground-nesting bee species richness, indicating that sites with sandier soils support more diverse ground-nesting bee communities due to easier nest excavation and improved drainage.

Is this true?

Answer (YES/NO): YES